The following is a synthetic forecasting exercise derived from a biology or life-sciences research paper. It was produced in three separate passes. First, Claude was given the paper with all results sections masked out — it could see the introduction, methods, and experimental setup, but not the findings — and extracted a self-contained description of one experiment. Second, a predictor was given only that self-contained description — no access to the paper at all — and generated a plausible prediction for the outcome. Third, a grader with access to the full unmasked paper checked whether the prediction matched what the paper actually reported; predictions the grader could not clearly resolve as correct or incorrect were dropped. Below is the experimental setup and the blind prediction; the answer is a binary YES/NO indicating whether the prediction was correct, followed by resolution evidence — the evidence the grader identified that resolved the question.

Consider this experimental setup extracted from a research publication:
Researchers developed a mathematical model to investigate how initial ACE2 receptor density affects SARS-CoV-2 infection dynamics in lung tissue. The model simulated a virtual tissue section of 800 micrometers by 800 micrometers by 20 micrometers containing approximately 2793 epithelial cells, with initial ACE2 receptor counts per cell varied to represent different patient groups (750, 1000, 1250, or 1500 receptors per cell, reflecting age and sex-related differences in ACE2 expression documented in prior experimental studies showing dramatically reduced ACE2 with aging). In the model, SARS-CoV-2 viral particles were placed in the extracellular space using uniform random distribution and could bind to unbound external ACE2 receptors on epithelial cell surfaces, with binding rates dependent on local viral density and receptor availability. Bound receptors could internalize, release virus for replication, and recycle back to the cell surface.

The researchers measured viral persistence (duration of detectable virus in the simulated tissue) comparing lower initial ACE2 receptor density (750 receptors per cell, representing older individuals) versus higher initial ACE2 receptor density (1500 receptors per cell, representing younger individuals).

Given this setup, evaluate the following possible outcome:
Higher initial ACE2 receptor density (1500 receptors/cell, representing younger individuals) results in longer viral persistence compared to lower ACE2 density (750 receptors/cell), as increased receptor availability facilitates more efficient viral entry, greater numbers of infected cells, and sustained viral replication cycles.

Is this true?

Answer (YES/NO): NO